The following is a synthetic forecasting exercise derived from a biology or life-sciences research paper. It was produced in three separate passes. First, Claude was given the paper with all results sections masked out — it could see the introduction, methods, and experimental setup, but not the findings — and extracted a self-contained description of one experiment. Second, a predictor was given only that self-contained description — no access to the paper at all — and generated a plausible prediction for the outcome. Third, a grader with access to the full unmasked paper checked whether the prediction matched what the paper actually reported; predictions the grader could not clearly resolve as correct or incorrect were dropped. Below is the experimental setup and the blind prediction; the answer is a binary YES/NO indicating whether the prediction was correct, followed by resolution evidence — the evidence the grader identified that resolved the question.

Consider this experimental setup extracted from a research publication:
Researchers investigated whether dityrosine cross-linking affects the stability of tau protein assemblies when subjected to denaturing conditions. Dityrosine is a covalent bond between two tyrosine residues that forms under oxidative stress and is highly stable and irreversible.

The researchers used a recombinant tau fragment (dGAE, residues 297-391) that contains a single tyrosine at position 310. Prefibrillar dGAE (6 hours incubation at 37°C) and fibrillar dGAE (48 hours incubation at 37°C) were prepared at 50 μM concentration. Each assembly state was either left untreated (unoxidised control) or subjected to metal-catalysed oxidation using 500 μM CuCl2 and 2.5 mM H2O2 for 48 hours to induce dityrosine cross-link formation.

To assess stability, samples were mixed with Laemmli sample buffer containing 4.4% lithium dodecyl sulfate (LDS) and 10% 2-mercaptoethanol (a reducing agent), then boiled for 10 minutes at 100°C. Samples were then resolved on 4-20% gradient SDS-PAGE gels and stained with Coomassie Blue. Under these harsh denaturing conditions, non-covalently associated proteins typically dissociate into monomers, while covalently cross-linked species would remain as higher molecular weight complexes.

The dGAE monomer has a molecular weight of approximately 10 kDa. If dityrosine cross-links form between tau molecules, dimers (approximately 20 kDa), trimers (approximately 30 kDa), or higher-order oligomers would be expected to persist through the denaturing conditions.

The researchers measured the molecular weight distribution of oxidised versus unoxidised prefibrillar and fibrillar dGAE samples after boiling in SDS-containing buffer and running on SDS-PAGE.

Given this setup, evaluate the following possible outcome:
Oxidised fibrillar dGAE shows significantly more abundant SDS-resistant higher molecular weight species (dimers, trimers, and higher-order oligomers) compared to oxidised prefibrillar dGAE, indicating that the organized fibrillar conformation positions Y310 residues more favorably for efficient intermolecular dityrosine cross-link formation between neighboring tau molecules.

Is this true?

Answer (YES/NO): NO